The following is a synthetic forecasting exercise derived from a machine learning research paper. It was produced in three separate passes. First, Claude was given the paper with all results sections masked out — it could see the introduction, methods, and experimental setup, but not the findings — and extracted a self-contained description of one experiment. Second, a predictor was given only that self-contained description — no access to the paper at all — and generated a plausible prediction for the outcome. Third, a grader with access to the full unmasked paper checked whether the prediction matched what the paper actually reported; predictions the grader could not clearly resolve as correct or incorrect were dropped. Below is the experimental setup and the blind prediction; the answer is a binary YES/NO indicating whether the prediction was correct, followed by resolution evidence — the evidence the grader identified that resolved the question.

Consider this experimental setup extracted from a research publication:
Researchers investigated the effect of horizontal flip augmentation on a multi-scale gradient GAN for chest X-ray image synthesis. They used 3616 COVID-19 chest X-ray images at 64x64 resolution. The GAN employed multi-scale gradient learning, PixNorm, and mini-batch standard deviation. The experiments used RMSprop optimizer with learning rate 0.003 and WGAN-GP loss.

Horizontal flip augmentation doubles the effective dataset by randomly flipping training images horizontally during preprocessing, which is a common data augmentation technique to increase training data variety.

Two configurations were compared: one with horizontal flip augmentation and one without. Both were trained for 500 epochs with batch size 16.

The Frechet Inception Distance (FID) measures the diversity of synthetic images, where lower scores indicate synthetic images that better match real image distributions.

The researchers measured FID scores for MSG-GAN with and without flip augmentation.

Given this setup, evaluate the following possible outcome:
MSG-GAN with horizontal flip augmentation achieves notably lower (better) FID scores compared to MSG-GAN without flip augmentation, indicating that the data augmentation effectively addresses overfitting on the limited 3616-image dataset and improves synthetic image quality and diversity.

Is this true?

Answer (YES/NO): NO